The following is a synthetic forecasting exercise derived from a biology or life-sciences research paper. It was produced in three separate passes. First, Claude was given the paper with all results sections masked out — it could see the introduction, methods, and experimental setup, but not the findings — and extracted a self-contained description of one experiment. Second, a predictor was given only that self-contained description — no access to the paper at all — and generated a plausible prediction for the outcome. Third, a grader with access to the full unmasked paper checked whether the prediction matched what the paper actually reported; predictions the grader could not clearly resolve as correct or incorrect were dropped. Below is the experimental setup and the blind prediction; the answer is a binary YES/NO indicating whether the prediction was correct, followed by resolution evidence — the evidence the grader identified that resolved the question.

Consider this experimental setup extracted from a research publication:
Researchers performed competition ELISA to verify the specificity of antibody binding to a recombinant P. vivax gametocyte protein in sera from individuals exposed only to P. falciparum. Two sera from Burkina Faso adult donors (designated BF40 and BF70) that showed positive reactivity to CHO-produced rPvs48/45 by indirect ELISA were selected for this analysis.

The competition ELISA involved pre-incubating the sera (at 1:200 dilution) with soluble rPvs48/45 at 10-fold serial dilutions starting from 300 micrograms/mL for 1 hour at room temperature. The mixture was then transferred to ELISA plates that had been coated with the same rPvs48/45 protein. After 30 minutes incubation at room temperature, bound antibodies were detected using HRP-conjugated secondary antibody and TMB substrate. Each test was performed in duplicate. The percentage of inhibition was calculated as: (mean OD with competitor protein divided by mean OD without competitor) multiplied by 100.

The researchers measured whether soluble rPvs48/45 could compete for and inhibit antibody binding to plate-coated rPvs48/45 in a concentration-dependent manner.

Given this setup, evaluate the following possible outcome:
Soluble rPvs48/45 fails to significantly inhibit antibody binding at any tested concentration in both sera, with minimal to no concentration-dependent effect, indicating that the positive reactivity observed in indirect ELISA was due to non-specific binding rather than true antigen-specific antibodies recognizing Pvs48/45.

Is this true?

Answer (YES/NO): NO